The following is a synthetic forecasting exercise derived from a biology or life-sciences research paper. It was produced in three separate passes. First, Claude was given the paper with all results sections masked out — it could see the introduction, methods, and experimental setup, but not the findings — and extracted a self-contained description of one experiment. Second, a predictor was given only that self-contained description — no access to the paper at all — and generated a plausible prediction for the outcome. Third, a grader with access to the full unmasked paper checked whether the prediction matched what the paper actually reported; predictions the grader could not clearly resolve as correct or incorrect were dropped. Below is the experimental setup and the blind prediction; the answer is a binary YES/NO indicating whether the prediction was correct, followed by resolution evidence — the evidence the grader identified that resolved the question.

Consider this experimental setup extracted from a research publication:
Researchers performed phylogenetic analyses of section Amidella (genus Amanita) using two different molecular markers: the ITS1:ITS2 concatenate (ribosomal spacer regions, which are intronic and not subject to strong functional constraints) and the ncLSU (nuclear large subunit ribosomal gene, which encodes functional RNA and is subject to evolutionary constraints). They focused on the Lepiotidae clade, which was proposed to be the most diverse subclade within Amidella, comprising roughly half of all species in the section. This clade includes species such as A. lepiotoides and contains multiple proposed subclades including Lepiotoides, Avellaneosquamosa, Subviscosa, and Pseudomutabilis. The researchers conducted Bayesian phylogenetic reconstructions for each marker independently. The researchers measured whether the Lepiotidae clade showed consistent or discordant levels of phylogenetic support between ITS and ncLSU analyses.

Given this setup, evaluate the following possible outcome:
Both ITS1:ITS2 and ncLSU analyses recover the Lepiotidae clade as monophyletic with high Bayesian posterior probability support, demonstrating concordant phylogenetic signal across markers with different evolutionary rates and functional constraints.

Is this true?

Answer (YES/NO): NO